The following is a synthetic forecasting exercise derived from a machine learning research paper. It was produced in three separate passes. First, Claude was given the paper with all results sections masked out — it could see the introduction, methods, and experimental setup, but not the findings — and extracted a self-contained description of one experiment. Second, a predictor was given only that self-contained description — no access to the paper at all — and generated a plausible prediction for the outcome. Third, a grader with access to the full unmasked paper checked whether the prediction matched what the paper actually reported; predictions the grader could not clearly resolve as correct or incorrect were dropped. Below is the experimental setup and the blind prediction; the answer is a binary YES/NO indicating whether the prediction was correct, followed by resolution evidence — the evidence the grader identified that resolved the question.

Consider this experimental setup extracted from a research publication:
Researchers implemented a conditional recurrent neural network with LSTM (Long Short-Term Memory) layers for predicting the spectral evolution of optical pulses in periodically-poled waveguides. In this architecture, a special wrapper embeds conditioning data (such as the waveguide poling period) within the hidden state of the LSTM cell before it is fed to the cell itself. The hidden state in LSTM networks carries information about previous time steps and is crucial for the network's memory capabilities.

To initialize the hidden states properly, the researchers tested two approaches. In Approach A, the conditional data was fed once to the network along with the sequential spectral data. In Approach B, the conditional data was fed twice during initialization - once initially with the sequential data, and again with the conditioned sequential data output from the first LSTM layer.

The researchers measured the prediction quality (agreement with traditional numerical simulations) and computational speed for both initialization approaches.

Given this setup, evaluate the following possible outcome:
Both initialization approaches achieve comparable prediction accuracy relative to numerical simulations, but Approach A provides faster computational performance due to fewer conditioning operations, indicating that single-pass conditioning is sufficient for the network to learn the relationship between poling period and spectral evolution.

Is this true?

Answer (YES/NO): NO